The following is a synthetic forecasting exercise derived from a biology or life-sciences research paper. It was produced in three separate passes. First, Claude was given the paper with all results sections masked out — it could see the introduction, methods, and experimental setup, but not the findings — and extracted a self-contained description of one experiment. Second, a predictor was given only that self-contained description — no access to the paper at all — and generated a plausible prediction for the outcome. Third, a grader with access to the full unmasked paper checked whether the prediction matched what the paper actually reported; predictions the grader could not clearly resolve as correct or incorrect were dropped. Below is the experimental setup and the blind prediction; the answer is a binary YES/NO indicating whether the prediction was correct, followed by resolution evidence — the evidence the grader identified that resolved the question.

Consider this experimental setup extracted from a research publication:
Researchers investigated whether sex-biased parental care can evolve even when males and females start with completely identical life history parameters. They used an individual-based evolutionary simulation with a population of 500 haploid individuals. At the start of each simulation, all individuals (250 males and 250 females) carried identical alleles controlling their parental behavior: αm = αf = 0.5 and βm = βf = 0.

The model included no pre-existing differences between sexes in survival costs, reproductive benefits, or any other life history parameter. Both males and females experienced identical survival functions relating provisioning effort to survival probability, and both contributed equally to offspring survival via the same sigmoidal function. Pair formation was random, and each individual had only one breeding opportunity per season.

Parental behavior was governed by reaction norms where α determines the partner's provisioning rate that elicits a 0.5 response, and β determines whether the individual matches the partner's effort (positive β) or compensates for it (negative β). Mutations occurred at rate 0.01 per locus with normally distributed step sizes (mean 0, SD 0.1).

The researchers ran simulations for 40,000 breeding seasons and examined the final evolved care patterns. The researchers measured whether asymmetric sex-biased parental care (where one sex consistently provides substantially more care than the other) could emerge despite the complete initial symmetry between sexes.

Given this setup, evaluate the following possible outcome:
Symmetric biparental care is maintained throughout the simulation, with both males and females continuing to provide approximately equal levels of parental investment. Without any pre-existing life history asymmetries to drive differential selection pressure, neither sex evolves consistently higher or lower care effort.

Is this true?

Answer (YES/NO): NO